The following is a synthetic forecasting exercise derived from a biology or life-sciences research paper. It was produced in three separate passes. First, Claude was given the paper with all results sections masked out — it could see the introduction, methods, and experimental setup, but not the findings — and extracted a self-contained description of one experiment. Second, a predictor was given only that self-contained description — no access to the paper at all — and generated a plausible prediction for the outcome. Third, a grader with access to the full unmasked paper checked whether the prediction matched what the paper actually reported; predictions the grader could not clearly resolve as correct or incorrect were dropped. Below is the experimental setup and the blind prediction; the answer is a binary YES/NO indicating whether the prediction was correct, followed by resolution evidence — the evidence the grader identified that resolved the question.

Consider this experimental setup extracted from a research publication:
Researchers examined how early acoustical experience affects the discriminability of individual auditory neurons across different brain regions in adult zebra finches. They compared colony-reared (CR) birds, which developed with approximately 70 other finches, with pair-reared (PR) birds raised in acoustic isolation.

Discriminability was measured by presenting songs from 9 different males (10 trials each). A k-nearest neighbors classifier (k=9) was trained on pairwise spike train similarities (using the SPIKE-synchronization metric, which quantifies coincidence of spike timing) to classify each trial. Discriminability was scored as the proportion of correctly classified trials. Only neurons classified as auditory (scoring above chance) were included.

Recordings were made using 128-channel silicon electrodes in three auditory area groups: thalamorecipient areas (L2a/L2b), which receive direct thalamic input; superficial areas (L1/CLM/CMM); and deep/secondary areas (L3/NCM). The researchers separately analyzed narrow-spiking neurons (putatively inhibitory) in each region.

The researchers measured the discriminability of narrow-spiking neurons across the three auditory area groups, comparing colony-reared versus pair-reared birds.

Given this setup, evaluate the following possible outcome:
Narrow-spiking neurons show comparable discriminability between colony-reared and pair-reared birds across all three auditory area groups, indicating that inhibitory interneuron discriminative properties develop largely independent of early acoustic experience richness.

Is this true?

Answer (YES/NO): NO